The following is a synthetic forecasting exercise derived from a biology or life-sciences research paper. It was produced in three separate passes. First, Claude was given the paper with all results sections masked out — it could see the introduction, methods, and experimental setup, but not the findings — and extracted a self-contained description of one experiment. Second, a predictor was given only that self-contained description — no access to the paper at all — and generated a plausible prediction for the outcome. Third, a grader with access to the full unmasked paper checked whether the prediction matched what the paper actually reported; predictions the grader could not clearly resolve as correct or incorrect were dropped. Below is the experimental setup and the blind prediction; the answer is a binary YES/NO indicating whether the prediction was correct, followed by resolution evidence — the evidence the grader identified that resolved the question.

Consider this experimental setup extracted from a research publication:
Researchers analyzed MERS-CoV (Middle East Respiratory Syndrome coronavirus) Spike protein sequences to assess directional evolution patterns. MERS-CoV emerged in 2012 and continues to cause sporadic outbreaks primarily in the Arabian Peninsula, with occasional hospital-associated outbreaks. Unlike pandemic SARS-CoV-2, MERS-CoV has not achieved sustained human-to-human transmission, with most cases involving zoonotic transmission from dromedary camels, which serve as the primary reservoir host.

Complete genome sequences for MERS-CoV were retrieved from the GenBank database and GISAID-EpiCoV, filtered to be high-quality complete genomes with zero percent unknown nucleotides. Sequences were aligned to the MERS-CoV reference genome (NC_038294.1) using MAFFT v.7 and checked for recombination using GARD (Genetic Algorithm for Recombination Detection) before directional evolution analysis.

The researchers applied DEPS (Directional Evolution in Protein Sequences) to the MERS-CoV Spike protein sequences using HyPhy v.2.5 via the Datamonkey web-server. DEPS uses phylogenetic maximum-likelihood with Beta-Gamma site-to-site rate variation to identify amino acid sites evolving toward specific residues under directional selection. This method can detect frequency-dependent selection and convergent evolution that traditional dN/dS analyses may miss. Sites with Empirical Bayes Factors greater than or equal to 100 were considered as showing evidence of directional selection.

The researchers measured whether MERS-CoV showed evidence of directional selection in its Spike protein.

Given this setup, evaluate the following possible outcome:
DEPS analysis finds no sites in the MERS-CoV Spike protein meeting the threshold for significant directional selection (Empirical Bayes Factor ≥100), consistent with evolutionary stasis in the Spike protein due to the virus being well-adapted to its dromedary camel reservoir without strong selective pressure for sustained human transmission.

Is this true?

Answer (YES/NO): NO